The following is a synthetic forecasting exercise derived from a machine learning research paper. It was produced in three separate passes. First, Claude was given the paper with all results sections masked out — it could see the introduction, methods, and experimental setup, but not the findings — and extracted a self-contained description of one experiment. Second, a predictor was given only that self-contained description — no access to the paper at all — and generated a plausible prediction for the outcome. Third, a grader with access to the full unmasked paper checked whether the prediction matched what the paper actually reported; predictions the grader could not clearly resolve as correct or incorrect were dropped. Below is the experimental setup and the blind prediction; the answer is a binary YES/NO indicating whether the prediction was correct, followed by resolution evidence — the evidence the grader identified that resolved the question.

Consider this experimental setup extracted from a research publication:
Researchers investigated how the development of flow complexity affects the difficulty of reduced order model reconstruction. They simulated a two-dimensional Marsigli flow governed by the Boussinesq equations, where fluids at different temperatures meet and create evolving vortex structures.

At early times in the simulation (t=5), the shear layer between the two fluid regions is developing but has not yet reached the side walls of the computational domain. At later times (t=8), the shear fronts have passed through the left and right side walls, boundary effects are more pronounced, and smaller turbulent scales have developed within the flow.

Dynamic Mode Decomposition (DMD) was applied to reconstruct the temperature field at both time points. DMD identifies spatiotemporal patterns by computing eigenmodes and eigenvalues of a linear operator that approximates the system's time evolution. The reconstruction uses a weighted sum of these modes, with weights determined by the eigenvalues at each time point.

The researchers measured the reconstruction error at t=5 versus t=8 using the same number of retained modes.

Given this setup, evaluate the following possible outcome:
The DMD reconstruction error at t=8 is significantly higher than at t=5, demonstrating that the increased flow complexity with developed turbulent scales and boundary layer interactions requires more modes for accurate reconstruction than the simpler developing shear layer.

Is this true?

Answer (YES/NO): YES